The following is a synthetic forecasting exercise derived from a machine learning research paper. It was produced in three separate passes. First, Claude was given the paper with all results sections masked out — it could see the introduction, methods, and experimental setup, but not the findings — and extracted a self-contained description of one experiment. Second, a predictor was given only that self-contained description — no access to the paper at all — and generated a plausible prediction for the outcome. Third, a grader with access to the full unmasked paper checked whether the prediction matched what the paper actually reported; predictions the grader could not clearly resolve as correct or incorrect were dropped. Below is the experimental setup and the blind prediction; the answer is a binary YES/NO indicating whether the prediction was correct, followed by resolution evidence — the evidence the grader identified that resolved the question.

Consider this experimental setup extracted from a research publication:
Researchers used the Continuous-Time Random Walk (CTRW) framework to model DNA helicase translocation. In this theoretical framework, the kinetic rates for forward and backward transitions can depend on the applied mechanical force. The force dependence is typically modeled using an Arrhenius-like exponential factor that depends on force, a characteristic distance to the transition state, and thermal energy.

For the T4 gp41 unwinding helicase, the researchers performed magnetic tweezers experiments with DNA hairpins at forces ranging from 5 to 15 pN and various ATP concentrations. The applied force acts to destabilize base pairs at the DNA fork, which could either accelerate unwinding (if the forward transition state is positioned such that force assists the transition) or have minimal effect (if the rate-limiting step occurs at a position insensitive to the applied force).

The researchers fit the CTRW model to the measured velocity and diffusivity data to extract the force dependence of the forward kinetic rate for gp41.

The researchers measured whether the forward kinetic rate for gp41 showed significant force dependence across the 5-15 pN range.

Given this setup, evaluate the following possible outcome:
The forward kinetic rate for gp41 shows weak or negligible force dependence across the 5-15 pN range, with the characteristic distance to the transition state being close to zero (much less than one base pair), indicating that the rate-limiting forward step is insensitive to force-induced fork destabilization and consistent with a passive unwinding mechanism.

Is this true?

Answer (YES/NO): NO